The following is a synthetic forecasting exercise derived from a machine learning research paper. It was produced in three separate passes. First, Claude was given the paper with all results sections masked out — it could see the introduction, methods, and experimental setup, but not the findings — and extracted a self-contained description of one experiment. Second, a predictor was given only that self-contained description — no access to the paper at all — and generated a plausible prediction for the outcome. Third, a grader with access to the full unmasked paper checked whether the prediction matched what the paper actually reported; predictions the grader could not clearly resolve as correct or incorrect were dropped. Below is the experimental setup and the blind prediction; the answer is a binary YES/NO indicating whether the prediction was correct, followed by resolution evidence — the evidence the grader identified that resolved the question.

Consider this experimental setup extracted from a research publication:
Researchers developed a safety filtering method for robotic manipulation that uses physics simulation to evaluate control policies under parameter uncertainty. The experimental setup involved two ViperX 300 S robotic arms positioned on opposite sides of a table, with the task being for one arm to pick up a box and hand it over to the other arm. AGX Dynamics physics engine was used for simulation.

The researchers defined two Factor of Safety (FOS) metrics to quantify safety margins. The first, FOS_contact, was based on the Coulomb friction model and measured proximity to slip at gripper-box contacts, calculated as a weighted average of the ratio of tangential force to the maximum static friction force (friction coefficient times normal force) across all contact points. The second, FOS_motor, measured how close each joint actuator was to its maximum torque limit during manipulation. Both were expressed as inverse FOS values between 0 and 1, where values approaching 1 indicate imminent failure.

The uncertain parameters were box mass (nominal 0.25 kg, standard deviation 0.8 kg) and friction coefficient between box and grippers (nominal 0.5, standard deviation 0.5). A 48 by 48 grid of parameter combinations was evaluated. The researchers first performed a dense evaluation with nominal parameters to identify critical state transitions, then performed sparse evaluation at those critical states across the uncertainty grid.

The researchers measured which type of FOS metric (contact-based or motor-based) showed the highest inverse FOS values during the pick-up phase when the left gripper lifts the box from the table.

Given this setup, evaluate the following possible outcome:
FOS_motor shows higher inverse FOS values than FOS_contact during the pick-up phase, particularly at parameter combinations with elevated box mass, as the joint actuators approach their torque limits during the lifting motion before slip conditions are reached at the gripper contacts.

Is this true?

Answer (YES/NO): NO